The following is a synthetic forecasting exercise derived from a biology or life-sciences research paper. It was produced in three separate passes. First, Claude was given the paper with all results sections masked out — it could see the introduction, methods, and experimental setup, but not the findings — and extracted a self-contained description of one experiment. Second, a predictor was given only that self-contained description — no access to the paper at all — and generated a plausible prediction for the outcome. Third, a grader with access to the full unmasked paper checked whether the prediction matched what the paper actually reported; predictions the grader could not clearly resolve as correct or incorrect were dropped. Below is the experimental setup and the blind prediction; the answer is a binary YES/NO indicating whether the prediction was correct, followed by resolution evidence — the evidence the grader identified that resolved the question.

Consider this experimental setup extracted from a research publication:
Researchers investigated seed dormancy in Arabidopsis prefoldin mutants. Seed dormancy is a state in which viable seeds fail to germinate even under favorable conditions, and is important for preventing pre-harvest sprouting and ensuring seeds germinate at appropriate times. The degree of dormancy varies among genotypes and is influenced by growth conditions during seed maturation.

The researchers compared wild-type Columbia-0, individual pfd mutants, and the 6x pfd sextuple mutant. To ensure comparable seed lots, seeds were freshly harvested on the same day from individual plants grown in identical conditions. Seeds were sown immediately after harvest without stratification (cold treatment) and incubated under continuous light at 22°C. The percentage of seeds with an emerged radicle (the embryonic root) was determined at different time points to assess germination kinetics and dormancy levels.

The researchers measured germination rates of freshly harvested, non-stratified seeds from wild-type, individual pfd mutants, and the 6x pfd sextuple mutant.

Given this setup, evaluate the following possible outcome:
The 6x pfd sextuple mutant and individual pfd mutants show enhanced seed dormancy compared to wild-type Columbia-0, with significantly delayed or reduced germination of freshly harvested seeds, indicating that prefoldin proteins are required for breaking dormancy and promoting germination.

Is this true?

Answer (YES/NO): YES